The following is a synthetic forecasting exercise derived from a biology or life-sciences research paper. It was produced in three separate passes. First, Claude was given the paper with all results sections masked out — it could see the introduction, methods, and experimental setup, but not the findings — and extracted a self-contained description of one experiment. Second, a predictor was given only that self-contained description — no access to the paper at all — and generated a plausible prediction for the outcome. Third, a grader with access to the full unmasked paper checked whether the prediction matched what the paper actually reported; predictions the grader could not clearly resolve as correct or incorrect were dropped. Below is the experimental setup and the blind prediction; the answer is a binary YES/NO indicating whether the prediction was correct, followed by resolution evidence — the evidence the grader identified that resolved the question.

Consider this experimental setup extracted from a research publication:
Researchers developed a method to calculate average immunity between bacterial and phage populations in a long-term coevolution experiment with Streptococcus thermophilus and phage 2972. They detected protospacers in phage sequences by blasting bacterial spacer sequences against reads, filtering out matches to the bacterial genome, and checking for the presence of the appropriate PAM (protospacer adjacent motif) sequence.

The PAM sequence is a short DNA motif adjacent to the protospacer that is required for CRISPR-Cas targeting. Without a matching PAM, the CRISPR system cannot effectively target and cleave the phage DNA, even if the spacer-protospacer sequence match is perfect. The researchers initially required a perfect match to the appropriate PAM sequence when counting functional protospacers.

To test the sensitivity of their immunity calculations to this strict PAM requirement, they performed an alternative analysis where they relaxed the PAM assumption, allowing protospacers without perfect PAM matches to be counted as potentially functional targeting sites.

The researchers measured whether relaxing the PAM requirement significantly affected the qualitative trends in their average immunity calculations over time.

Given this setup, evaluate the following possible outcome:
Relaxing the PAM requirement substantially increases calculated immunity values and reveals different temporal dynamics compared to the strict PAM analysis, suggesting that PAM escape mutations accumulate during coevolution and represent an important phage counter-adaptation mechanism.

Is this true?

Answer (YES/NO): NO